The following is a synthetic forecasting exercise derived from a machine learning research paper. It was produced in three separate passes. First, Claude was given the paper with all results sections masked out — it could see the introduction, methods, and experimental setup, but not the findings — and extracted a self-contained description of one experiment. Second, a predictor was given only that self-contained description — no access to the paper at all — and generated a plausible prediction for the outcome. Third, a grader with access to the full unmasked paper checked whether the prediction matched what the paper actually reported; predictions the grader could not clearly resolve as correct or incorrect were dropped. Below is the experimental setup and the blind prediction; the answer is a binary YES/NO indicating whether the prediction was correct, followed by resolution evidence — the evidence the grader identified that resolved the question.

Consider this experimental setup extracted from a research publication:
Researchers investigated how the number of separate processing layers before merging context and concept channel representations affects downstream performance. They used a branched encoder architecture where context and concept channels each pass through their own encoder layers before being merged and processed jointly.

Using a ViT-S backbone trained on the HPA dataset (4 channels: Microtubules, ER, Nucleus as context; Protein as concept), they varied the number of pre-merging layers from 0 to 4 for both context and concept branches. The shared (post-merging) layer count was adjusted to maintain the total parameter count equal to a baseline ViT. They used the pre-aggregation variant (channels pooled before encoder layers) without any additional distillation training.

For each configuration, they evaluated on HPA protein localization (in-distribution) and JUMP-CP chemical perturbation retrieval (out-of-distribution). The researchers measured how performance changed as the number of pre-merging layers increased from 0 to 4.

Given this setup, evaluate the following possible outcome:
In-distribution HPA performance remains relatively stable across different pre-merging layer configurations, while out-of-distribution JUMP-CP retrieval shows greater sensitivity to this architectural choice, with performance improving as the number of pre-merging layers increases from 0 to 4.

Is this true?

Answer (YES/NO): NO